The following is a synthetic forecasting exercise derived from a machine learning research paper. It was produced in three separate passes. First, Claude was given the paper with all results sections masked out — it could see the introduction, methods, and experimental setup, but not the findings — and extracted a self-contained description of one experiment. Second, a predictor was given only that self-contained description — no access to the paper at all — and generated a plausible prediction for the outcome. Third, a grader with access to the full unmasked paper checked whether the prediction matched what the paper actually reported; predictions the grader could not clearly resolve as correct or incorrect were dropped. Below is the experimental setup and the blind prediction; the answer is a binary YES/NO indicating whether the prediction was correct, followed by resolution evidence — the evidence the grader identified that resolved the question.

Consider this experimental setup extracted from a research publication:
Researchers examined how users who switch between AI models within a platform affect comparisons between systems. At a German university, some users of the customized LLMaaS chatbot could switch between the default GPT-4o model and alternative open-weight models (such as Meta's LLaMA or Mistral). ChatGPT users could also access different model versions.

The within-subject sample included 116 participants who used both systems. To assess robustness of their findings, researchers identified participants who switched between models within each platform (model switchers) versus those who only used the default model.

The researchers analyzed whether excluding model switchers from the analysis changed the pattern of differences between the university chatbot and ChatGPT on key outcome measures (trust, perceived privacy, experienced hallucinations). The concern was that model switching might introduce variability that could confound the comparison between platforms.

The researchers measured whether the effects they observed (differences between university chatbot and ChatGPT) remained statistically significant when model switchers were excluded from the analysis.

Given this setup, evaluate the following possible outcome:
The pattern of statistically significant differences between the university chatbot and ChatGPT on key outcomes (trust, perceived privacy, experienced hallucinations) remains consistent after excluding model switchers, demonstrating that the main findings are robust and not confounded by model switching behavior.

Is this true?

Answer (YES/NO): YES